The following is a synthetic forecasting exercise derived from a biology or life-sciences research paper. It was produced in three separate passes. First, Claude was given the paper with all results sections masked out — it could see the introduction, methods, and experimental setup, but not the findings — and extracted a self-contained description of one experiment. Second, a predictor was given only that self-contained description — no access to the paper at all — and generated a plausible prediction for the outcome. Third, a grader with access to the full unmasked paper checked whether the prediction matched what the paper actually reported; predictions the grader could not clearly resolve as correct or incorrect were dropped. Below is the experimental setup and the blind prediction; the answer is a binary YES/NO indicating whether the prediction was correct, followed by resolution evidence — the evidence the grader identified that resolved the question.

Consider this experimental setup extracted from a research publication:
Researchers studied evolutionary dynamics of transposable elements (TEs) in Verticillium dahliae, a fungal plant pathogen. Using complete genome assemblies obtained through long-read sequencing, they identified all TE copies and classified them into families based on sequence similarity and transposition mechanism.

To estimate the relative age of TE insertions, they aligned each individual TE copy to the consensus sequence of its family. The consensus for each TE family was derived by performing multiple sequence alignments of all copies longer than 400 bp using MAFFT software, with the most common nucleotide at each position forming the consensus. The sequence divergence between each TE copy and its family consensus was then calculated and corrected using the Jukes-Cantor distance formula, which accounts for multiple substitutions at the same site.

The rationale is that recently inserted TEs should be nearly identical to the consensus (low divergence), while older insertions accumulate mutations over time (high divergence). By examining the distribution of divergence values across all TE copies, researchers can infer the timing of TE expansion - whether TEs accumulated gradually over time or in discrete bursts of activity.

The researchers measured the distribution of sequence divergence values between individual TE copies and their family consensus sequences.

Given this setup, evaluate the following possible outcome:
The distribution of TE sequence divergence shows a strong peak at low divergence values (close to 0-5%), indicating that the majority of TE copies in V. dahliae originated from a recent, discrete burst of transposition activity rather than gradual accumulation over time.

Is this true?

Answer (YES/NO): NO